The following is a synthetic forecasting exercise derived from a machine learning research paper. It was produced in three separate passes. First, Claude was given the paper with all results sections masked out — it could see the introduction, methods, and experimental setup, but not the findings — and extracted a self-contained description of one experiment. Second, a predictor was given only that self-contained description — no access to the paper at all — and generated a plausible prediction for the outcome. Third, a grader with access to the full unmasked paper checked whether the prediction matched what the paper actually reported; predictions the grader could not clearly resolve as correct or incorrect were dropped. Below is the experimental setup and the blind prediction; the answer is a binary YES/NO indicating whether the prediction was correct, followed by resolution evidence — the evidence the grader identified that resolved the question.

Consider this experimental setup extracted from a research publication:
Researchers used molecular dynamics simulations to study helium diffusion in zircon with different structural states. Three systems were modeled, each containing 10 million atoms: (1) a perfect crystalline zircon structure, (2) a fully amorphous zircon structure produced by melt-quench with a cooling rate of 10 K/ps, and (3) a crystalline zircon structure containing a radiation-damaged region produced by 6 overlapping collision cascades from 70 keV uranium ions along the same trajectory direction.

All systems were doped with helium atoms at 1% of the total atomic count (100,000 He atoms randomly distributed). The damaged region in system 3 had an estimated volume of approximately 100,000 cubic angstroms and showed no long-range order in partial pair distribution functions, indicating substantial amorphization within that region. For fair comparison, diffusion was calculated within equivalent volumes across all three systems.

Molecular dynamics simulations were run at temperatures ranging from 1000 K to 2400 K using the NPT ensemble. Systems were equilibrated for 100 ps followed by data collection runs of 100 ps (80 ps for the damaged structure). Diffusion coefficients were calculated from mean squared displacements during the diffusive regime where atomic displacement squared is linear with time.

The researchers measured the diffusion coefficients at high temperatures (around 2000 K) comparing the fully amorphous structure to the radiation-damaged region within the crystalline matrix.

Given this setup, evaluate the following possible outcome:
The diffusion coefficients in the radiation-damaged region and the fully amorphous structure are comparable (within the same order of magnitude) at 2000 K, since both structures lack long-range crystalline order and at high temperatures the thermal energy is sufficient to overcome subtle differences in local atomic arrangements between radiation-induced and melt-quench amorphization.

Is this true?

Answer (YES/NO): NO